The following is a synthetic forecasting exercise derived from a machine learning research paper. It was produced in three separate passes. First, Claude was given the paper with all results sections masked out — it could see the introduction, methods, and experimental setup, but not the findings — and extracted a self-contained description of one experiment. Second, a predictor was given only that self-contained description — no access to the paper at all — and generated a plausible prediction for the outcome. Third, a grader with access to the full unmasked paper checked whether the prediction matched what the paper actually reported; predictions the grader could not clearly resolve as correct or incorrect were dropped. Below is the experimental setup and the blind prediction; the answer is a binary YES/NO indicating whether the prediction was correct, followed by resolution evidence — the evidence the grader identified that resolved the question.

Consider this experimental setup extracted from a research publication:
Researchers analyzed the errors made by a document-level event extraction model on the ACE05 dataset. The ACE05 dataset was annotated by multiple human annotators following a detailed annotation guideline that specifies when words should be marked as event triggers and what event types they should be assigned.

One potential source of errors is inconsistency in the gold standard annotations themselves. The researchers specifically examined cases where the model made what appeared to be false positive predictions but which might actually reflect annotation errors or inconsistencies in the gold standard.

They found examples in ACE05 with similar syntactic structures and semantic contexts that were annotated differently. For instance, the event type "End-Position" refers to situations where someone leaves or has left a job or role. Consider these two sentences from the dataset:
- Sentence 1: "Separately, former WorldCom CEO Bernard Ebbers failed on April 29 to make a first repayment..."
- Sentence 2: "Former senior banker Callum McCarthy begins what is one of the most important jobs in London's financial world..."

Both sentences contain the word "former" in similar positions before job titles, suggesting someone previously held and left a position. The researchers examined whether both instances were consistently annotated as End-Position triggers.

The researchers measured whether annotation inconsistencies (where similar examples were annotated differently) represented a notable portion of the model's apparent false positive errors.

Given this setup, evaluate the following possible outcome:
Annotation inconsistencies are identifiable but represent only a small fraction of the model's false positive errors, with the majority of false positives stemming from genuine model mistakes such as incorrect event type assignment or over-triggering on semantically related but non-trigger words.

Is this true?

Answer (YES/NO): NO